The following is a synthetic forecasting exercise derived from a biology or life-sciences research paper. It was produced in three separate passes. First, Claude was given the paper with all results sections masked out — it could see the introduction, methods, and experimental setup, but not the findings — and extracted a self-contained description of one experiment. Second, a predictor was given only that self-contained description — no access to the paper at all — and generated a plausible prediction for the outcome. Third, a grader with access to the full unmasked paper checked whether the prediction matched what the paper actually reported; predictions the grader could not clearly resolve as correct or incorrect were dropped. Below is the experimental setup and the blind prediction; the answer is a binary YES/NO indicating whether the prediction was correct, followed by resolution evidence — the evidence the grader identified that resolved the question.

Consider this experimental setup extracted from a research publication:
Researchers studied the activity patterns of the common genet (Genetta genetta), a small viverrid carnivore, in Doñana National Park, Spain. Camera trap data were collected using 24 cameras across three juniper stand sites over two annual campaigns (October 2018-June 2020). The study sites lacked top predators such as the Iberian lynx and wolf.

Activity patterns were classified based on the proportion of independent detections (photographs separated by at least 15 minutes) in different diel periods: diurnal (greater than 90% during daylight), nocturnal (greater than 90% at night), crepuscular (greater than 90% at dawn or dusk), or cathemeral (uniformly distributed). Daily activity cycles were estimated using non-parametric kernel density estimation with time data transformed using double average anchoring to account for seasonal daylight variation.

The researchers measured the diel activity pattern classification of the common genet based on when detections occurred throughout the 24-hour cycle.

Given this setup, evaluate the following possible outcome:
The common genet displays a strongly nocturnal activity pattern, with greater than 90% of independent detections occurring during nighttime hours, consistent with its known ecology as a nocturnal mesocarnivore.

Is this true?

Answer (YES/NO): YES